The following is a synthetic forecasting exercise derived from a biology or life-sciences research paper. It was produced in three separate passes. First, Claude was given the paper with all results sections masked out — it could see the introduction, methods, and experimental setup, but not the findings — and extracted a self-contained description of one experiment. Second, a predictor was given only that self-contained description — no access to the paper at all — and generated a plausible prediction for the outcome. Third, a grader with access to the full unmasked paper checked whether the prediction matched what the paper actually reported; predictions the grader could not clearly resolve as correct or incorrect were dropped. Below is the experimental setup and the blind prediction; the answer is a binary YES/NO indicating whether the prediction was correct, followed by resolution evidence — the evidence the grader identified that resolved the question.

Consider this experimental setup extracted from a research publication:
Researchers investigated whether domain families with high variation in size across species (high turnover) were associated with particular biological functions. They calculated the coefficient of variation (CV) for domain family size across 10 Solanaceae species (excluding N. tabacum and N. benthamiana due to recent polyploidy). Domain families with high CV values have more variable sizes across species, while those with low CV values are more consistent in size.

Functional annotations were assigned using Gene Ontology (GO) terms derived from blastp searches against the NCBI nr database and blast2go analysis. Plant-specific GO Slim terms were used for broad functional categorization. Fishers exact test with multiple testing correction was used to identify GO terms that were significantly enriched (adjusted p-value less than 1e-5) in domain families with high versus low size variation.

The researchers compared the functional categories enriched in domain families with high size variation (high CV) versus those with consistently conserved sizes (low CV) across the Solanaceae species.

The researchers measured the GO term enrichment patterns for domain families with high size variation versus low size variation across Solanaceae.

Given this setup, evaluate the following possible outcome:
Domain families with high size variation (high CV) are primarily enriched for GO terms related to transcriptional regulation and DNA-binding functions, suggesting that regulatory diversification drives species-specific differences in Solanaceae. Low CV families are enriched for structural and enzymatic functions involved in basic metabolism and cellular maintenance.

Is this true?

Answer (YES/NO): NO